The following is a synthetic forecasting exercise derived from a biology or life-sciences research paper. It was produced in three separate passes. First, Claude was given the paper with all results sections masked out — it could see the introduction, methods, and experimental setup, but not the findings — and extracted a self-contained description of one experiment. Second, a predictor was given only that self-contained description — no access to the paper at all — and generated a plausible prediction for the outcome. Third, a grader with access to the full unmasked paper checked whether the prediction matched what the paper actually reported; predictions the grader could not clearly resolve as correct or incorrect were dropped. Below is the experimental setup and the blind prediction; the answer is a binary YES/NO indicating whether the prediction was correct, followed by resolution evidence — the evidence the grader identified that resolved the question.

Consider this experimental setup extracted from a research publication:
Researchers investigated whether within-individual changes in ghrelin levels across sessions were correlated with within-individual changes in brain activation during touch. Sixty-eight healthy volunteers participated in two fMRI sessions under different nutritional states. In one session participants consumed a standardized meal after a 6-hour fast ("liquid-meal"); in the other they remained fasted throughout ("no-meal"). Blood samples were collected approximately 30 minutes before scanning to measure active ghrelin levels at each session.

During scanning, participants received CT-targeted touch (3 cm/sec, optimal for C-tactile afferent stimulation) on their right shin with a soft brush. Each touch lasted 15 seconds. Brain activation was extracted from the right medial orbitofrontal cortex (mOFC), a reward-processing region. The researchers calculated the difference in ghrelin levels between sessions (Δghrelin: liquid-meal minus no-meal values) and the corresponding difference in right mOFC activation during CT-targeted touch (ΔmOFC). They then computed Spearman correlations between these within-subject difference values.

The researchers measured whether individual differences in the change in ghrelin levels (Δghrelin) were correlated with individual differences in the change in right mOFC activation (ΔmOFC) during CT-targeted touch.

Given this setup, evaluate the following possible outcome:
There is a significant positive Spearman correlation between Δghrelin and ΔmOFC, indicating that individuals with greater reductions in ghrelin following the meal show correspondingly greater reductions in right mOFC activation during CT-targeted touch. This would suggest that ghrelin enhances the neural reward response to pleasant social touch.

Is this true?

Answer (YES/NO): NO